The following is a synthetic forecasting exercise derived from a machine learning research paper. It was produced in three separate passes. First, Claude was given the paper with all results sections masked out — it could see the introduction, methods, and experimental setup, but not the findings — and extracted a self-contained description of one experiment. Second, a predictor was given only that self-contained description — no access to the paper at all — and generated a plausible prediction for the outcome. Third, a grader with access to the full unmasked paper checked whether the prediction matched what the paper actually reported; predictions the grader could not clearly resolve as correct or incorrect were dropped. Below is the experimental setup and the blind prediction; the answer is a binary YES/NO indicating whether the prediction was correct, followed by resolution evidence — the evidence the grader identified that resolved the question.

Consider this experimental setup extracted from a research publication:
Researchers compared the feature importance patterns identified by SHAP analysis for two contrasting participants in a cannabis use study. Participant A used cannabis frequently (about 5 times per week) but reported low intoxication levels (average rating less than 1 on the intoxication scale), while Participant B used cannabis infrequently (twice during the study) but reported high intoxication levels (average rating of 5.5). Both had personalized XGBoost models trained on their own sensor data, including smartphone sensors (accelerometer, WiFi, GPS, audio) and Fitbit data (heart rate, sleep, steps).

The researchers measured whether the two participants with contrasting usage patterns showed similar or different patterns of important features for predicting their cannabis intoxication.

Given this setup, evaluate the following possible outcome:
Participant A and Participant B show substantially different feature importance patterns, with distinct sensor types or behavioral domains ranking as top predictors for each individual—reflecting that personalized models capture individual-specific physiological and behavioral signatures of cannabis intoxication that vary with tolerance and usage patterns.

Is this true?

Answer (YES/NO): YES